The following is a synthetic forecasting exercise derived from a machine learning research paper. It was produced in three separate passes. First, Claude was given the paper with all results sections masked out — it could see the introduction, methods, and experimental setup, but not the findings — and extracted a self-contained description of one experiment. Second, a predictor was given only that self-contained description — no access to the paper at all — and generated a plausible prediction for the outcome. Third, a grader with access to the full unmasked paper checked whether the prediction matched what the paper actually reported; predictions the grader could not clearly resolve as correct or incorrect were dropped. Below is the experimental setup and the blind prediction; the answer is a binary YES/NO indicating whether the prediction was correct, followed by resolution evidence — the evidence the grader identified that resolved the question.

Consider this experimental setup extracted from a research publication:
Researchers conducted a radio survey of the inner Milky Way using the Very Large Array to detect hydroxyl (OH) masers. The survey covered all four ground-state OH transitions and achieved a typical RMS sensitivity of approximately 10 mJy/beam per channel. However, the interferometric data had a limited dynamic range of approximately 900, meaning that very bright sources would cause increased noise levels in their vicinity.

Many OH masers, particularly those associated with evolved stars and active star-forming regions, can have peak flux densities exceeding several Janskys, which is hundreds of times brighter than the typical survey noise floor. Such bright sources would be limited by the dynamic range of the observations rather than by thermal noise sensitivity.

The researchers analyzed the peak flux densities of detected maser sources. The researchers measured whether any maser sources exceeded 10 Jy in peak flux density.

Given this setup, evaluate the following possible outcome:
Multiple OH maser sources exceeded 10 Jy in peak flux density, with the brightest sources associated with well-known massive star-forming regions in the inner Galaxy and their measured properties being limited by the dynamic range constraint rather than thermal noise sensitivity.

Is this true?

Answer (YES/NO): YES